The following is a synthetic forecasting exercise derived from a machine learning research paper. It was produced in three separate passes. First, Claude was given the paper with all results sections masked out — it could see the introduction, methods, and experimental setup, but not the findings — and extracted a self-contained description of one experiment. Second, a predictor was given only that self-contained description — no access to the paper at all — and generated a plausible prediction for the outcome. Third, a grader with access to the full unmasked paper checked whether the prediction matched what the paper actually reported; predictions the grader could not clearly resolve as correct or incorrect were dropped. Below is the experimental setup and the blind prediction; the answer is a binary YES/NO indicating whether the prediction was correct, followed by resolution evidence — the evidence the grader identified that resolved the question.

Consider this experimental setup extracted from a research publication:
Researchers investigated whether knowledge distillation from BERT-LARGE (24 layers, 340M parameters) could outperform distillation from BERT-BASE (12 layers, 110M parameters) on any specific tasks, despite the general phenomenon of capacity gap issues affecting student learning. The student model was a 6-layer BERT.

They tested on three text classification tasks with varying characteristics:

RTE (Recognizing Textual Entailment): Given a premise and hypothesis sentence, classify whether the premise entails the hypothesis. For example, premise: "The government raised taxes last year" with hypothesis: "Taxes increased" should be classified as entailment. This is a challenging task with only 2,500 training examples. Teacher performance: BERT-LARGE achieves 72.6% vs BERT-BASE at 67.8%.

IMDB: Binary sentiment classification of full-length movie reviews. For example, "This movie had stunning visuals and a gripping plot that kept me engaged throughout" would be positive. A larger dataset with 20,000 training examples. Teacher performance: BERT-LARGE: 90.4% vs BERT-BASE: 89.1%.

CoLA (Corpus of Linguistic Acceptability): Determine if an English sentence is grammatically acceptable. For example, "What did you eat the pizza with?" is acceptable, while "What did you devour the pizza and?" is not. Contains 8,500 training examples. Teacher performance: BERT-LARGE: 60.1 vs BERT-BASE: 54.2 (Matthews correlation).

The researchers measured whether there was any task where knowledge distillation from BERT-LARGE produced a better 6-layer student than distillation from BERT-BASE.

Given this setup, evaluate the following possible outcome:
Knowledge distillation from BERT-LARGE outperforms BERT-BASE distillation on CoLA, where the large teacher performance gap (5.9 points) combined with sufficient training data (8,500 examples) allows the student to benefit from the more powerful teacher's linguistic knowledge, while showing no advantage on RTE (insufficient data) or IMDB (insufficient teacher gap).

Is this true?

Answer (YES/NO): NO